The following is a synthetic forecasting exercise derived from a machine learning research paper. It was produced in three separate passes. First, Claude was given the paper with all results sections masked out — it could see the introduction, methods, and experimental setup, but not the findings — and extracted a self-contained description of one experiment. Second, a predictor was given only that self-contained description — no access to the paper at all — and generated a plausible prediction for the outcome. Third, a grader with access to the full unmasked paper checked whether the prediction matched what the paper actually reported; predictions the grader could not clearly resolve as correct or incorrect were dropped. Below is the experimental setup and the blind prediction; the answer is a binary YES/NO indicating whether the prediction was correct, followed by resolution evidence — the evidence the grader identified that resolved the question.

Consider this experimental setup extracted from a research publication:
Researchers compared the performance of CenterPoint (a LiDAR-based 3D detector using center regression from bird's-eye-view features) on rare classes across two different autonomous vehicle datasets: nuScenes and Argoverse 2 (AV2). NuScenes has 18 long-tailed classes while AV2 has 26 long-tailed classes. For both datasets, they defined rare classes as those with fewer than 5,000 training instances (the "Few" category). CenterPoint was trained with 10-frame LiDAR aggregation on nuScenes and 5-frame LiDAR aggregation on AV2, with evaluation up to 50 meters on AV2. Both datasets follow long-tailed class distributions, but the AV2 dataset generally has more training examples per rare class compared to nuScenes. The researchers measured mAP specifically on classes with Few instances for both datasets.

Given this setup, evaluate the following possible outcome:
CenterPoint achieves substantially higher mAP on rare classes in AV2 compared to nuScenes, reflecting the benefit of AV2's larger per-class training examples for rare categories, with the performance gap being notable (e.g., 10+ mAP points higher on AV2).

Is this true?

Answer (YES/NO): YES